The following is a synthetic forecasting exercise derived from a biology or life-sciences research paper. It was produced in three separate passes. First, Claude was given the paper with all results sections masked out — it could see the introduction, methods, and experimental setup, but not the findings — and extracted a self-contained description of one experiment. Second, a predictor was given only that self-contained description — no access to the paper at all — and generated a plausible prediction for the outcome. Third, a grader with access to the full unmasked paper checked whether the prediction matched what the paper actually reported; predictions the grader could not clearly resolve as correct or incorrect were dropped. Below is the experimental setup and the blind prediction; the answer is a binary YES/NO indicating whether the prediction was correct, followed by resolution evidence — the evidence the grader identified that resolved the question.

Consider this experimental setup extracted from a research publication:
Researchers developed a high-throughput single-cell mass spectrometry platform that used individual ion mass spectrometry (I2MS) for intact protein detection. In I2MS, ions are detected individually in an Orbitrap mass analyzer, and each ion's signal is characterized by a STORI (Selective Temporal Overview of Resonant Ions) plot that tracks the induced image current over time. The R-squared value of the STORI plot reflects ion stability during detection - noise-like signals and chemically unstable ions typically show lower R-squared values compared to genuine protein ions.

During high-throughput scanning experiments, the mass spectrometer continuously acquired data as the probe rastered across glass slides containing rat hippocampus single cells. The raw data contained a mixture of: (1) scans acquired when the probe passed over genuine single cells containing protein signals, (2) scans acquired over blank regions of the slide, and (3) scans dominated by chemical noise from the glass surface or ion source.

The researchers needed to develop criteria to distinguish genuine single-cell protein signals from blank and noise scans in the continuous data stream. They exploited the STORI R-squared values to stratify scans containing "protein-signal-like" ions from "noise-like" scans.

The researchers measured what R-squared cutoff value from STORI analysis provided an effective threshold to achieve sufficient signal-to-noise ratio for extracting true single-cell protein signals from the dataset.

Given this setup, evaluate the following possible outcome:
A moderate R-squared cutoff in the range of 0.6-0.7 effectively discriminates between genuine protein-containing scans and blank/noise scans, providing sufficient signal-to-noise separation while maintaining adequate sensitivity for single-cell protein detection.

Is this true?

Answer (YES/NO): NO